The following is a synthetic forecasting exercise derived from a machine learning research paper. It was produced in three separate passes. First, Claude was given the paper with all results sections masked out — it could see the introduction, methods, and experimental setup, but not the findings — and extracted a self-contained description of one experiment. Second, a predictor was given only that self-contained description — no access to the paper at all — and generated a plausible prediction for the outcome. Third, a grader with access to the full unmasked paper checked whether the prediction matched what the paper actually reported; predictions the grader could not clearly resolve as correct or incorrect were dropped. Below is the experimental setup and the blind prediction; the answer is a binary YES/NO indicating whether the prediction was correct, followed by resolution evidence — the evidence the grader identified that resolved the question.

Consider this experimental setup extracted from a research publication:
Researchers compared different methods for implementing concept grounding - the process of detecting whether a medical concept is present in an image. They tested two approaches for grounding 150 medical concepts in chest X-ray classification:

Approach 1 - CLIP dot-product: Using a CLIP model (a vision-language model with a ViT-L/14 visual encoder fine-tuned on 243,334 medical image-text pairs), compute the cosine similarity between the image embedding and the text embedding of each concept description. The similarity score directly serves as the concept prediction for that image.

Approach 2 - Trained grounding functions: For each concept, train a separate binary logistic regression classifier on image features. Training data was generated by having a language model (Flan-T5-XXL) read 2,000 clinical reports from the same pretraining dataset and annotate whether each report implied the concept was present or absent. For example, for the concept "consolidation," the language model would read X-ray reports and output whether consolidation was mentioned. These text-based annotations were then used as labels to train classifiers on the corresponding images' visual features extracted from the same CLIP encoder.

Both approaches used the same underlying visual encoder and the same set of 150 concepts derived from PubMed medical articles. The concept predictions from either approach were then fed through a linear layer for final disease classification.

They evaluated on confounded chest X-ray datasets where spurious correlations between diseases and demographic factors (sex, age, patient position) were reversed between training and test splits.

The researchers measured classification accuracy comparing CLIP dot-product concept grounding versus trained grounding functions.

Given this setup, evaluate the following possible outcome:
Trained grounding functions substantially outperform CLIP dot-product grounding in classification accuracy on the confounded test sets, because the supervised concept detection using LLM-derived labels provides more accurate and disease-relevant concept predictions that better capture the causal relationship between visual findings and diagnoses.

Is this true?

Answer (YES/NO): YES